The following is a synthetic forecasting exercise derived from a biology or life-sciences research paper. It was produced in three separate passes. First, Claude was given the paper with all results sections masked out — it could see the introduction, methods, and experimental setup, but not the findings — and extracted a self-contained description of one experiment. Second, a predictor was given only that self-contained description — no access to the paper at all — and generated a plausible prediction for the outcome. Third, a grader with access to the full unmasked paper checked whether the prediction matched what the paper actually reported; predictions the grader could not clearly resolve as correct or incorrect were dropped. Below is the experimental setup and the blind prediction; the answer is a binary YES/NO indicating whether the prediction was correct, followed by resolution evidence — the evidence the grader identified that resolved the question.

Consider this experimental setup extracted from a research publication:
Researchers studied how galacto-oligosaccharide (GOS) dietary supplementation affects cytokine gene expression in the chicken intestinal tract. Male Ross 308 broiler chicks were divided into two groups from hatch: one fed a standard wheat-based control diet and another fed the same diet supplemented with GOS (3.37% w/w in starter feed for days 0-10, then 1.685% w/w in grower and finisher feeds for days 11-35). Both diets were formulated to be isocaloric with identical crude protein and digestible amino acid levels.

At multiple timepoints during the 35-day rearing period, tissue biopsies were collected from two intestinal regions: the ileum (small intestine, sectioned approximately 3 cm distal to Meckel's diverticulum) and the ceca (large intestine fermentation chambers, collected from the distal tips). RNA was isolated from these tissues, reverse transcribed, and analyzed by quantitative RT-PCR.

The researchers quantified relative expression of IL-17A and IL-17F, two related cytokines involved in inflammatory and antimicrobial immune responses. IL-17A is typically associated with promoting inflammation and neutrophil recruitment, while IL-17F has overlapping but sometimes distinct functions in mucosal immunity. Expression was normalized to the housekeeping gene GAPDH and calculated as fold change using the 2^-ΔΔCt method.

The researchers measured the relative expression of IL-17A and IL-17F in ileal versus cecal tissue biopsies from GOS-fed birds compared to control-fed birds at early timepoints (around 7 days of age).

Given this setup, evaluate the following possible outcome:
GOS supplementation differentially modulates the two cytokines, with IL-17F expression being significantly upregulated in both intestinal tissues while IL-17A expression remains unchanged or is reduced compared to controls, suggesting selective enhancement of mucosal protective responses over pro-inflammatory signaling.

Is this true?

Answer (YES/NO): NO